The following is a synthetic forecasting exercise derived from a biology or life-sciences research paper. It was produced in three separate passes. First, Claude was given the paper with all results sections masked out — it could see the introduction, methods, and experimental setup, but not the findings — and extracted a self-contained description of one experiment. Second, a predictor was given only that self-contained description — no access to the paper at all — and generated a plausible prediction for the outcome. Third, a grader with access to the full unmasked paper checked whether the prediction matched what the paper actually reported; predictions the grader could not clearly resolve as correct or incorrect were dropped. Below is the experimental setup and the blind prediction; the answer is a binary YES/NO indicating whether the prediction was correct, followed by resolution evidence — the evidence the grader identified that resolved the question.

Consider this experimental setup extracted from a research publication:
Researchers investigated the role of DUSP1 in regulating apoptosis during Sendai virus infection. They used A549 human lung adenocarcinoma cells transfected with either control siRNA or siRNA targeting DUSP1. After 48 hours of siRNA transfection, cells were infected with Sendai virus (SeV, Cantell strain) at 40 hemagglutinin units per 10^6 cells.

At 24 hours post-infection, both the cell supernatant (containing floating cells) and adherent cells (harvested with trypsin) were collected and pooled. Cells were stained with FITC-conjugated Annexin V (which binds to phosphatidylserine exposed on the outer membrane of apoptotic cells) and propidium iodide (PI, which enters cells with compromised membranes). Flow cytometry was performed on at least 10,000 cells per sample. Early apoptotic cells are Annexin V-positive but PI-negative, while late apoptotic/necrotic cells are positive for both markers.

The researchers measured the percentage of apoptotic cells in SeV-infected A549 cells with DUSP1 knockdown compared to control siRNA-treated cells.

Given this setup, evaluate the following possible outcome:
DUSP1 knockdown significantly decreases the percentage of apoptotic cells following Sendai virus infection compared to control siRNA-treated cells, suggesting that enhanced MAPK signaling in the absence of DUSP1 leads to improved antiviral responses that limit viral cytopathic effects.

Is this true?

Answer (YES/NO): NO